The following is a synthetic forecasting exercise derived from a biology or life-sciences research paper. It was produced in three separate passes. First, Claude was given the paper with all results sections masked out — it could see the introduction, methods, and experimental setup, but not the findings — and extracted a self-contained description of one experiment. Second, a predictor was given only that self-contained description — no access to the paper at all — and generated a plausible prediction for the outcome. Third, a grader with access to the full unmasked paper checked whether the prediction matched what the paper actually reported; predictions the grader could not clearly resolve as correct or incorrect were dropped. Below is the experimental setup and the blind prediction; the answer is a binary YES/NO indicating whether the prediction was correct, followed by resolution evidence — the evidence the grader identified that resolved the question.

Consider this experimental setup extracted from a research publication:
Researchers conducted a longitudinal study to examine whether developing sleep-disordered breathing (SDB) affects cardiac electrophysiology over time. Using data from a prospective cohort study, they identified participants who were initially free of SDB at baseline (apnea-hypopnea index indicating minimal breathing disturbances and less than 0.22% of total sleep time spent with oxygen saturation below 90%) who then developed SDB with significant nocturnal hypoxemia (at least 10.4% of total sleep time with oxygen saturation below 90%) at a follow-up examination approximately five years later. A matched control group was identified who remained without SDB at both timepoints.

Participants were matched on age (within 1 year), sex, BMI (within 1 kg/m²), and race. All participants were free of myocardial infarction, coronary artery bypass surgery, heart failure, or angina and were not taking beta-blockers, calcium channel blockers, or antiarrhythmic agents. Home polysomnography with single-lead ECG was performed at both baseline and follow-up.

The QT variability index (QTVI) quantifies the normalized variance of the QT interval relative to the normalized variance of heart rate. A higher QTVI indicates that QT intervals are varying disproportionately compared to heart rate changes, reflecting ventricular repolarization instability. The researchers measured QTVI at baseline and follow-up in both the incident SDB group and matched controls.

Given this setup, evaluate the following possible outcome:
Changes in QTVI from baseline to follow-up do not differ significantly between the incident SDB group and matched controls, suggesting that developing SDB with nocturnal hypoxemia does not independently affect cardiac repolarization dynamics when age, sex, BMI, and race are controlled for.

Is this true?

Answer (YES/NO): NO